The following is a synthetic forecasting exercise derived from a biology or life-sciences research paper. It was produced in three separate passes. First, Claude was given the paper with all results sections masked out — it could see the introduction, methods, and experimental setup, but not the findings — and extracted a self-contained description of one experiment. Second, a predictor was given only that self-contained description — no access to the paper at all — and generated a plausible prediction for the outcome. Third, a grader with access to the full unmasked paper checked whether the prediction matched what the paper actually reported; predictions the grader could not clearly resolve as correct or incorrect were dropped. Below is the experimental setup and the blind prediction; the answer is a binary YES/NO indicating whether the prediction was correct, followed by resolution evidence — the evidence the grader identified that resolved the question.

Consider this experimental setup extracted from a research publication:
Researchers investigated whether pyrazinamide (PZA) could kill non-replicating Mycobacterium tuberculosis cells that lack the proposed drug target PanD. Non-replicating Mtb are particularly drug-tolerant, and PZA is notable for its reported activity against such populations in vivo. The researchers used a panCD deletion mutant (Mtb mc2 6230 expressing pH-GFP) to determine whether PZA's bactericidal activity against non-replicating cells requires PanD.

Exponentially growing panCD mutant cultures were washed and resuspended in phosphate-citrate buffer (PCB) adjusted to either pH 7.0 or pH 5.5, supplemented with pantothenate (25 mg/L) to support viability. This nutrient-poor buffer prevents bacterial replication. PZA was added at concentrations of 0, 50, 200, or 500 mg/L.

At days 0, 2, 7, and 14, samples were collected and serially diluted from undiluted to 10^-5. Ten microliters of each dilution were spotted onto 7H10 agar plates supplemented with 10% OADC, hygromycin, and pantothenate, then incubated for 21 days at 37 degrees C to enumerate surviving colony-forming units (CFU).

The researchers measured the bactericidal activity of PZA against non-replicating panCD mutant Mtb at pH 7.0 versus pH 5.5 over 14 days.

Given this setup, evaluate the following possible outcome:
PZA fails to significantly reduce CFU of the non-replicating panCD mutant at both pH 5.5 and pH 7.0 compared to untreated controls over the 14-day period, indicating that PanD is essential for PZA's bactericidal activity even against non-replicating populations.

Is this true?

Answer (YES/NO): NO